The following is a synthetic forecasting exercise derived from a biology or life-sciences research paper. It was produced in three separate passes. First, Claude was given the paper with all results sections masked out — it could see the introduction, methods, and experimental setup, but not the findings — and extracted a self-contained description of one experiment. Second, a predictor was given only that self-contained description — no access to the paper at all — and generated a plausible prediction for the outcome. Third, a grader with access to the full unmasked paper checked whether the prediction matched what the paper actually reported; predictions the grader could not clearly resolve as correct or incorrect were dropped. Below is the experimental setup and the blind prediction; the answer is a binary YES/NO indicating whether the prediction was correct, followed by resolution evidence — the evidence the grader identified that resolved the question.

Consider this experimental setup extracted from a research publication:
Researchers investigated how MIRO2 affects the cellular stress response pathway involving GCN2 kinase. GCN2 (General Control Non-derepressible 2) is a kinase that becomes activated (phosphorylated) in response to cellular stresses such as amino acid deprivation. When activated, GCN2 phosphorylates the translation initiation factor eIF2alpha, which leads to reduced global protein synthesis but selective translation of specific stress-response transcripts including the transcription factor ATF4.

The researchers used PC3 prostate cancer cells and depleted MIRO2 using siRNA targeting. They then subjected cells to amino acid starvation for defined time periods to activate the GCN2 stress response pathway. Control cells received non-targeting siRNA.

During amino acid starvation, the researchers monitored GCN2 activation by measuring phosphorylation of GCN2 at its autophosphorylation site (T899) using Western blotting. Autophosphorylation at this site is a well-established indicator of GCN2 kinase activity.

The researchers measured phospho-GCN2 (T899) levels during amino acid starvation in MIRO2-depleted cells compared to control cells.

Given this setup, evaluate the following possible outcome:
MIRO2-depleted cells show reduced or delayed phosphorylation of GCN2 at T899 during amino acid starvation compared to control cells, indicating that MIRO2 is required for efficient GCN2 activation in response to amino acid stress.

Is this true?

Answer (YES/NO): YES